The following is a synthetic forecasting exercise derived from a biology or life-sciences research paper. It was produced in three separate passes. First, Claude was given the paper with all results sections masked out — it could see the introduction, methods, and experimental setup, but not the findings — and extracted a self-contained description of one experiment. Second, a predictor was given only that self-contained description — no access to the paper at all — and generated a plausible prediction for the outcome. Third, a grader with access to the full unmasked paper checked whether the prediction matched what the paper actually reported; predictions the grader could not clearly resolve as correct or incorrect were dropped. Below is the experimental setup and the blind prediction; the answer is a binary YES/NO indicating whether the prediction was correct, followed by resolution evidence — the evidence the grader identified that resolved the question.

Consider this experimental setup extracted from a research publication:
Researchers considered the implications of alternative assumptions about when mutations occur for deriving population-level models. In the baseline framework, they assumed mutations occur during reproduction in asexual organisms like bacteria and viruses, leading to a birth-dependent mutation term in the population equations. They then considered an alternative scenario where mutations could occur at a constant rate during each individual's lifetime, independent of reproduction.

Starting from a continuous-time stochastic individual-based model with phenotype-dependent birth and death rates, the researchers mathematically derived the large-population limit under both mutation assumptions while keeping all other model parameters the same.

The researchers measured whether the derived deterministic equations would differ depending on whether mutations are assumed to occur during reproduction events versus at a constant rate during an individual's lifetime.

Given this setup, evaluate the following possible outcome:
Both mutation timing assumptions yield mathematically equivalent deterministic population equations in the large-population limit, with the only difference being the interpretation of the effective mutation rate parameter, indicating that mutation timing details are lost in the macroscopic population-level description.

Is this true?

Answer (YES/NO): NO